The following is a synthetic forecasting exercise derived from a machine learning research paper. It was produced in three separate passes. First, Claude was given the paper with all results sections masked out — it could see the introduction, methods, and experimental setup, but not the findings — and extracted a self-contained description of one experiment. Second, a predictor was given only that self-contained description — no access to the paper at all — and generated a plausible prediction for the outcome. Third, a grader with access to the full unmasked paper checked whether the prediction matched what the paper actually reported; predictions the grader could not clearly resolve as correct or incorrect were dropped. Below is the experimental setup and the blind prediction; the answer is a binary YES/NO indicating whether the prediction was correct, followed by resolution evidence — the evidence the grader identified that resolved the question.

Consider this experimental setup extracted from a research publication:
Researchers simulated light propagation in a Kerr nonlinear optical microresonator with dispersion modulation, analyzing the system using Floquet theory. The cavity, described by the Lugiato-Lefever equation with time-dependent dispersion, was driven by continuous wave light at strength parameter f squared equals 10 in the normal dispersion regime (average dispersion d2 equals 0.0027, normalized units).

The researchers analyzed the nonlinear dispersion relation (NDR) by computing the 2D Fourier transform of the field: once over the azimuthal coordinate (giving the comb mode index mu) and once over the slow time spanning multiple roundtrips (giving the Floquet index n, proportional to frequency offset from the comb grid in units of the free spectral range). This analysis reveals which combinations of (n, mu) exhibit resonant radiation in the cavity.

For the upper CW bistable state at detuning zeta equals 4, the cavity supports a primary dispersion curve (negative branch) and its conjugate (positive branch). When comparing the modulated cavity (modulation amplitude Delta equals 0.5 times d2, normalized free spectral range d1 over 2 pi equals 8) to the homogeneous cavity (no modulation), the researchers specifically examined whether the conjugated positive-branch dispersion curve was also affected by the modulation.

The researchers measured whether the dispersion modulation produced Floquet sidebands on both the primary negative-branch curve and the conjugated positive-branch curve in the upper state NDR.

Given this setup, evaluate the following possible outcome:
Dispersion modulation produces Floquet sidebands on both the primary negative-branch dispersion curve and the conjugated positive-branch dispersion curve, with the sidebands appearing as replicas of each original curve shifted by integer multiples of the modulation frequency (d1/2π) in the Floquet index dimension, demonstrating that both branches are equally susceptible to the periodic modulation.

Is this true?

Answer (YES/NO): YES